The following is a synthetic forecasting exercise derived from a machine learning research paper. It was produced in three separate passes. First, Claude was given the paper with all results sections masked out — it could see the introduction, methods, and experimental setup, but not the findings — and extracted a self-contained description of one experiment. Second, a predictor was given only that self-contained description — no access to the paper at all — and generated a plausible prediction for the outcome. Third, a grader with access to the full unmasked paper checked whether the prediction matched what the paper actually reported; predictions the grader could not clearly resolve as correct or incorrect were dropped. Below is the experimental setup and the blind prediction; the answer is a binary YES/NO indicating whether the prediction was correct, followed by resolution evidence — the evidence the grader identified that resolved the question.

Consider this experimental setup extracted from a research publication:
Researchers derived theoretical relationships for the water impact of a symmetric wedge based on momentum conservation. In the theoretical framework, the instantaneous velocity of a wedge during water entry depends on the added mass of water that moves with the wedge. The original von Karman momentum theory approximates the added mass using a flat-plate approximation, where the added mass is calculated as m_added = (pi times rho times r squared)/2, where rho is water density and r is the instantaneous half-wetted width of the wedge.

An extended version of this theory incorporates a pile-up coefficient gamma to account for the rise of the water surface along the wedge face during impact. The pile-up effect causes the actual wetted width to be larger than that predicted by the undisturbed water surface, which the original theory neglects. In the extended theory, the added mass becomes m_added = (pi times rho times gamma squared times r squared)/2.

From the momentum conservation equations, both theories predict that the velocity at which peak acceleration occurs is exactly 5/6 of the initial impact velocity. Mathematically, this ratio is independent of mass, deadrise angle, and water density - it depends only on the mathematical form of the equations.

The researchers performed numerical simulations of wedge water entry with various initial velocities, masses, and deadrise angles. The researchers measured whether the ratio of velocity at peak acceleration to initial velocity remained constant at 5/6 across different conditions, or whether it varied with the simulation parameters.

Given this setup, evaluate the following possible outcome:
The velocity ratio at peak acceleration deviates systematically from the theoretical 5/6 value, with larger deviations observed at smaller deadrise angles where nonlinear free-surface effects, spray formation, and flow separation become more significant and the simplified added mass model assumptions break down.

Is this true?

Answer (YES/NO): NO